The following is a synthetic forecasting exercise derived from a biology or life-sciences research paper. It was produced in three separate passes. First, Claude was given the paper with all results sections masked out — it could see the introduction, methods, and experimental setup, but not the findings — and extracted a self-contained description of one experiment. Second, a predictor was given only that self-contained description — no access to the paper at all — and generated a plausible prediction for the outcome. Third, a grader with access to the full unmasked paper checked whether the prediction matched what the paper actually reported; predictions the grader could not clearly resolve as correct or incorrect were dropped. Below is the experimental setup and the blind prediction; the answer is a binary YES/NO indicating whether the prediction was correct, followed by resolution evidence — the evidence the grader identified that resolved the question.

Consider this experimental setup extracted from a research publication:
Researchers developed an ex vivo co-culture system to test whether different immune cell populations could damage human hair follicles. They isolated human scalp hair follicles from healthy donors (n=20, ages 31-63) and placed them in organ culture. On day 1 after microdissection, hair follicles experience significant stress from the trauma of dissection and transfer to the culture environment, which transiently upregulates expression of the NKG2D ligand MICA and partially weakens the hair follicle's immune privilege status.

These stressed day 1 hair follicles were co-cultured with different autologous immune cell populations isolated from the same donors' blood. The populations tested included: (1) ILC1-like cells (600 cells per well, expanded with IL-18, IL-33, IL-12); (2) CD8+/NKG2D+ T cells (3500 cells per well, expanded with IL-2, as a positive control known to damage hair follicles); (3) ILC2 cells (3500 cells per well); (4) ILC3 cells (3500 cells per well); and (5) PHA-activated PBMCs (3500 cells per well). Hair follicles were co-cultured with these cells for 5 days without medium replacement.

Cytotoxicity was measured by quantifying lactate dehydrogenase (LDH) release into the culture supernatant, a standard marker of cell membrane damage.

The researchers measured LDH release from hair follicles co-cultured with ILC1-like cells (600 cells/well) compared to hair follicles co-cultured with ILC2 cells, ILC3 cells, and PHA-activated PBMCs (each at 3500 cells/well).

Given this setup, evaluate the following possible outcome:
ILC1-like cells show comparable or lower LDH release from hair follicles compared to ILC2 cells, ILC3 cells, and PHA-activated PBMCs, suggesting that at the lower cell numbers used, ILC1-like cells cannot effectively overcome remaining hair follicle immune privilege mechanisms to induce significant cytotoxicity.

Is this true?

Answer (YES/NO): NO